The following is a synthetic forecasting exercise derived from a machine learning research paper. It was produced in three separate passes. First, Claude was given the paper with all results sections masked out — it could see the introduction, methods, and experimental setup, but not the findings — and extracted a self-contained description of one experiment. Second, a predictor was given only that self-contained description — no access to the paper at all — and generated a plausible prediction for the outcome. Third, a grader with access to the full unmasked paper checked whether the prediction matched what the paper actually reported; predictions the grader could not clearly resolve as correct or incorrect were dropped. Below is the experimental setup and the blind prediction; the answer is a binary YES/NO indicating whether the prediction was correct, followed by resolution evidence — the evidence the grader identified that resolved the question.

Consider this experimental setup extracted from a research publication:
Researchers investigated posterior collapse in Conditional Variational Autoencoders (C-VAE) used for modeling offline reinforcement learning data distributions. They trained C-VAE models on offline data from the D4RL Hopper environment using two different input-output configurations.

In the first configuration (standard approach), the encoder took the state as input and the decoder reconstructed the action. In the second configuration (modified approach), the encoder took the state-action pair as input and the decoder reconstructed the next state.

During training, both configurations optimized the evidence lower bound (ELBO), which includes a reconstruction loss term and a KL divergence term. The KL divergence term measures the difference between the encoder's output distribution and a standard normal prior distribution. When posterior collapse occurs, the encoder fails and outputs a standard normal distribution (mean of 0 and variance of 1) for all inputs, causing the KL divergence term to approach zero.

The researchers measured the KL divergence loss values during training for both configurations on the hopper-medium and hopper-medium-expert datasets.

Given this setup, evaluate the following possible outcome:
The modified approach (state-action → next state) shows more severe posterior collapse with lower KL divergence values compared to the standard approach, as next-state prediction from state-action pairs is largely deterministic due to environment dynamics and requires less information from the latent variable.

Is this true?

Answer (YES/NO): NO